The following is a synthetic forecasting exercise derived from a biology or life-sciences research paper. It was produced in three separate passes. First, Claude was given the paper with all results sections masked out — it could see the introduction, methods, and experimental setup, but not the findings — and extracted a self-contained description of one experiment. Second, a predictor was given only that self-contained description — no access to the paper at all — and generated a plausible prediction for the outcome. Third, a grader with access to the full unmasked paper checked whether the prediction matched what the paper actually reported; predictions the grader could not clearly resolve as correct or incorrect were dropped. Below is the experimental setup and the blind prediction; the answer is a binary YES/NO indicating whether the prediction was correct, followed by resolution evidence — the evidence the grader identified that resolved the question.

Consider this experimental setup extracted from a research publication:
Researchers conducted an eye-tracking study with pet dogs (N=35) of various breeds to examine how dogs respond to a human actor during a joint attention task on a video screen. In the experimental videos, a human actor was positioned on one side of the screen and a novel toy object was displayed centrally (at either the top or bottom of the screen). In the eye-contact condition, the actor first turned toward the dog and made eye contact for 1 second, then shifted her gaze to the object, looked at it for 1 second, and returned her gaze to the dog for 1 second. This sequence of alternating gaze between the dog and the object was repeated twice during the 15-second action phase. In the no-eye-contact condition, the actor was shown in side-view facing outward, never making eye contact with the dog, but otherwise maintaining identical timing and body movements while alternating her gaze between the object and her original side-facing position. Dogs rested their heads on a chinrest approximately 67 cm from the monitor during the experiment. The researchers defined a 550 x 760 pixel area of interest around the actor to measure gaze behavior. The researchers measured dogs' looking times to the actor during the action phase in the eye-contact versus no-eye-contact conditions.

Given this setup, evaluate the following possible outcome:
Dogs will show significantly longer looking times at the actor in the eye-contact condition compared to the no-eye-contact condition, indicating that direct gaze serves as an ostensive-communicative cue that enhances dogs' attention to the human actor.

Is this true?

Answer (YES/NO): NO